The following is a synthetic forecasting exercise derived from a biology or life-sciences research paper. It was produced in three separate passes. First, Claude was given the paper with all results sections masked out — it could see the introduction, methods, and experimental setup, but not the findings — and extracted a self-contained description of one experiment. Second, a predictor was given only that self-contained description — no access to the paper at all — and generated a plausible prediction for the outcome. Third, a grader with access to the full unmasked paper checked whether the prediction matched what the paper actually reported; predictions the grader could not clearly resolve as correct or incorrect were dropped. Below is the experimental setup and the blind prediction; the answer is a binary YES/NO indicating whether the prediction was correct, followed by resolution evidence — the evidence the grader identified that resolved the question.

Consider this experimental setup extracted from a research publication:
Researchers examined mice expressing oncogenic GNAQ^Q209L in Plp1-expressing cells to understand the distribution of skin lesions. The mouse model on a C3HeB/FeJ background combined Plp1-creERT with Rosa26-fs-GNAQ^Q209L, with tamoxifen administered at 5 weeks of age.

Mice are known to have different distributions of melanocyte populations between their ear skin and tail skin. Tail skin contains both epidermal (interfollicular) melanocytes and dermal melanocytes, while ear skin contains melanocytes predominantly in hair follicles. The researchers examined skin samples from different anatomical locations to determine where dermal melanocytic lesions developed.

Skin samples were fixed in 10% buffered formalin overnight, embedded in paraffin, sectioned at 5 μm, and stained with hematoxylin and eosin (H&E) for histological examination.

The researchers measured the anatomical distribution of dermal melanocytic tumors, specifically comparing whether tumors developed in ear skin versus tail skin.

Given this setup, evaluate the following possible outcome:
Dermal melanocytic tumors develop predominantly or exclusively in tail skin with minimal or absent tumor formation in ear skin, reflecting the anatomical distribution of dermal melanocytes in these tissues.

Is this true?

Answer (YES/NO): NO